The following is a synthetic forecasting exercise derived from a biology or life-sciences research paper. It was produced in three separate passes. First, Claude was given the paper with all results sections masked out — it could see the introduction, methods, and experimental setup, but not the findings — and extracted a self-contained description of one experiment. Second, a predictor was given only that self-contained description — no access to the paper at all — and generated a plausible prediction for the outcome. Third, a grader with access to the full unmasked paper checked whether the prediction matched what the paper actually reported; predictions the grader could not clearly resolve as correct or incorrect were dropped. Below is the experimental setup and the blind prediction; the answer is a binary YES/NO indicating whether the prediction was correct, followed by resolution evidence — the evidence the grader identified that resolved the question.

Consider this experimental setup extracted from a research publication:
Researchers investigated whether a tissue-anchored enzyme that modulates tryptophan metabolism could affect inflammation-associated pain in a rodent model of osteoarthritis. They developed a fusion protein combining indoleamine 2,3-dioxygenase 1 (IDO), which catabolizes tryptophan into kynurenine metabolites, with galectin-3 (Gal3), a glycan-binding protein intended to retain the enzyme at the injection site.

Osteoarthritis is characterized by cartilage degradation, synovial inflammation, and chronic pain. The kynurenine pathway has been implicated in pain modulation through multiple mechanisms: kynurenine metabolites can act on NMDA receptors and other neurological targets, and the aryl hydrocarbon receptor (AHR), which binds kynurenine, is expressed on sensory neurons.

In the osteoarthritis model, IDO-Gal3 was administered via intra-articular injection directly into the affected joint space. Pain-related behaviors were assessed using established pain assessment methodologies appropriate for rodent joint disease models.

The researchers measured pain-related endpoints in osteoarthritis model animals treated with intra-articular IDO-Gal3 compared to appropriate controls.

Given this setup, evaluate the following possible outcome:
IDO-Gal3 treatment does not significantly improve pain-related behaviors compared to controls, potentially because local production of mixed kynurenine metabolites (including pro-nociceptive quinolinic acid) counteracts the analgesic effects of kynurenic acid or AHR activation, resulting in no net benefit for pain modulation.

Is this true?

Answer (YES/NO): NO